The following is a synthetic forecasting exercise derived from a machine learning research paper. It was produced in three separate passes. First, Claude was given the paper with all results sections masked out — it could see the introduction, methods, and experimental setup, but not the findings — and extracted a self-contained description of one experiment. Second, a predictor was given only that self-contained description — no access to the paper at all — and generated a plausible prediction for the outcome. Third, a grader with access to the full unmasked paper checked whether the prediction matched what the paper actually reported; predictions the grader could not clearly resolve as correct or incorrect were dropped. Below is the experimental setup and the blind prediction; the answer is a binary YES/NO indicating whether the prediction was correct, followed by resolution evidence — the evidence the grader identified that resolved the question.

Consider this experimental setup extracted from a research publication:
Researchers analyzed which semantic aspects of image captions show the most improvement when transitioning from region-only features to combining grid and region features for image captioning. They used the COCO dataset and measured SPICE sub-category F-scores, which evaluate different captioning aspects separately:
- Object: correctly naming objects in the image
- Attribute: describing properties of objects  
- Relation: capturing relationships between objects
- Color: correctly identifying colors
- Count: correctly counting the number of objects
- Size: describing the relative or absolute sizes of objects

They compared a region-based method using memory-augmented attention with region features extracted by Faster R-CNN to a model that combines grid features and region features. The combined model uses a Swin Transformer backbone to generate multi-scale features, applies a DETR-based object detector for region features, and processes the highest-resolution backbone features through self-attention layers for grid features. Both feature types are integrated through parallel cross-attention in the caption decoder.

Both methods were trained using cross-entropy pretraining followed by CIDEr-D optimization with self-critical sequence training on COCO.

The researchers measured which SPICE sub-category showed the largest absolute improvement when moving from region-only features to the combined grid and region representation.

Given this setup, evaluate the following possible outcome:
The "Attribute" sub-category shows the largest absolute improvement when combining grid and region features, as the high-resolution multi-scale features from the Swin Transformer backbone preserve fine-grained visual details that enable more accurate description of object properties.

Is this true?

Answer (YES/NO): NO